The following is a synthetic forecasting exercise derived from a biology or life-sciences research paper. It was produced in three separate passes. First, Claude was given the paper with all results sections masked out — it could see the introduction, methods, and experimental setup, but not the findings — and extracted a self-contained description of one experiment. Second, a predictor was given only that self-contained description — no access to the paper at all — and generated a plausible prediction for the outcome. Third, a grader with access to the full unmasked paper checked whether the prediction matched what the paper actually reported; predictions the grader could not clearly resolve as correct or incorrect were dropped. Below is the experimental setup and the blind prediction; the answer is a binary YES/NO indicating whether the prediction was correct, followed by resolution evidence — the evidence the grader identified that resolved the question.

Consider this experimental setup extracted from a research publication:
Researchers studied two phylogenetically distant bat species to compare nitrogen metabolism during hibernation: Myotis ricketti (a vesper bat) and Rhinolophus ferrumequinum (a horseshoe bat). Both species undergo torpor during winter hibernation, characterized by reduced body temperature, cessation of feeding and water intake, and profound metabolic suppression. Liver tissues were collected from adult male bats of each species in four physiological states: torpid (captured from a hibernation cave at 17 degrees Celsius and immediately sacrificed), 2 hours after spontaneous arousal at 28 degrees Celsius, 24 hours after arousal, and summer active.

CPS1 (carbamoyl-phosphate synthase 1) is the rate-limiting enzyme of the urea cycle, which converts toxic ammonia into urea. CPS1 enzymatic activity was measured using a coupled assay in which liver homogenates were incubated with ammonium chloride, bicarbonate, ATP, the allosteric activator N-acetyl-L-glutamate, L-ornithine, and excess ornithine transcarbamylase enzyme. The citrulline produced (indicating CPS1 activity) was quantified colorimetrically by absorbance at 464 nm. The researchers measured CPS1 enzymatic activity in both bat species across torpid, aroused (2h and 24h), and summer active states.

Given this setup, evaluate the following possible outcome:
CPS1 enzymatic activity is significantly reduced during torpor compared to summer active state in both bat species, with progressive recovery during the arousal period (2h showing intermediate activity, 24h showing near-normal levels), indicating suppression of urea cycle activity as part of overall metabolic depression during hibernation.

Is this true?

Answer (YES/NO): NO